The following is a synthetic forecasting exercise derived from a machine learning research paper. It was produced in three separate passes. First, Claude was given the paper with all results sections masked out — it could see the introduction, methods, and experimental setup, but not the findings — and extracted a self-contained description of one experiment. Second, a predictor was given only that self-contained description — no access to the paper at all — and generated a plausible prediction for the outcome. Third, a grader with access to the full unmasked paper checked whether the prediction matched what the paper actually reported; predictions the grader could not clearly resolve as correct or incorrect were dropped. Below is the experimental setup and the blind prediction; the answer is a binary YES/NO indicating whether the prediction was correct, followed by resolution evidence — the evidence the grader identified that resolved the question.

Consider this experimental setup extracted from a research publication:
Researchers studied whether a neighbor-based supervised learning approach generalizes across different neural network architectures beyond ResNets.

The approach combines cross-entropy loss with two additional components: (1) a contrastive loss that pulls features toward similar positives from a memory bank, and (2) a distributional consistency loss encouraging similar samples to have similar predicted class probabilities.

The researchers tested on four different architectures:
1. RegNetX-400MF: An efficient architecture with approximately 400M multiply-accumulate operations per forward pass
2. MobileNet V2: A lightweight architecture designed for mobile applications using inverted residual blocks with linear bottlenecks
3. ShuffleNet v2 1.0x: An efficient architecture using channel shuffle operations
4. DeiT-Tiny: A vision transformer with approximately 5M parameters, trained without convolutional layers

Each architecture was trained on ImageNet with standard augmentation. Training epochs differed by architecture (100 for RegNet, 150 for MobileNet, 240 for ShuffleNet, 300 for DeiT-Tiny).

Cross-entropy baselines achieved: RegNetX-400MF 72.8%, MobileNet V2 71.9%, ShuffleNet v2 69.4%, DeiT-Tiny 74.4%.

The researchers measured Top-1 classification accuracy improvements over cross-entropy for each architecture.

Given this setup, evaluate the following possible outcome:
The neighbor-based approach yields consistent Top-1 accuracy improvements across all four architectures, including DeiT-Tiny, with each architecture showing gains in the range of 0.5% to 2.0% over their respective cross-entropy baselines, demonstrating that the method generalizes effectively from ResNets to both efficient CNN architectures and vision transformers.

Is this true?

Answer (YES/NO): NO